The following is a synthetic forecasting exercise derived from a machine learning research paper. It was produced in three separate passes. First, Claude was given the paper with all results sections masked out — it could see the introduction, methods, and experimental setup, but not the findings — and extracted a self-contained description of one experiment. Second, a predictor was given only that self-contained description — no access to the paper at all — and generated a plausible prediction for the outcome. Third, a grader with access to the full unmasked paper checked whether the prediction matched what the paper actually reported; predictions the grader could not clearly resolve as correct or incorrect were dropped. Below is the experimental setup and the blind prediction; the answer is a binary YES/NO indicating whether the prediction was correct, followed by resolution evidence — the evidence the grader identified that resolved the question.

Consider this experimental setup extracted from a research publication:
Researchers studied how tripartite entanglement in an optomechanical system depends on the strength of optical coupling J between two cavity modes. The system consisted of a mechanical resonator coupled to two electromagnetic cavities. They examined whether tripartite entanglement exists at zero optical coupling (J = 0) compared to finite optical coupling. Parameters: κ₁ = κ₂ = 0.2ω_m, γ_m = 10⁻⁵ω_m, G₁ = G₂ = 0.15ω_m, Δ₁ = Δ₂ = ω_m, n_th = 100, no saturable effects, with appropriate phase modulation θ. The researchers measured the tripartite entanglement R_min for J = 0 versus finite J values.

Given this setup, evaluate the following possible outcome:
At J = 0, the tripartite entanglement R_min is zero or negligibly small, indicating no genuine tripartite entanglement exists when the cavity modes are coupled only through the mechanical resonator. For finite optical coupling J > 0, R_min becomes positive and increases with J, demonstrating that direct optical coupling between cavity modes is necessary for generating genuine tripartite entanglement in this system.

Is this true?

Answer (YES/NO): NO